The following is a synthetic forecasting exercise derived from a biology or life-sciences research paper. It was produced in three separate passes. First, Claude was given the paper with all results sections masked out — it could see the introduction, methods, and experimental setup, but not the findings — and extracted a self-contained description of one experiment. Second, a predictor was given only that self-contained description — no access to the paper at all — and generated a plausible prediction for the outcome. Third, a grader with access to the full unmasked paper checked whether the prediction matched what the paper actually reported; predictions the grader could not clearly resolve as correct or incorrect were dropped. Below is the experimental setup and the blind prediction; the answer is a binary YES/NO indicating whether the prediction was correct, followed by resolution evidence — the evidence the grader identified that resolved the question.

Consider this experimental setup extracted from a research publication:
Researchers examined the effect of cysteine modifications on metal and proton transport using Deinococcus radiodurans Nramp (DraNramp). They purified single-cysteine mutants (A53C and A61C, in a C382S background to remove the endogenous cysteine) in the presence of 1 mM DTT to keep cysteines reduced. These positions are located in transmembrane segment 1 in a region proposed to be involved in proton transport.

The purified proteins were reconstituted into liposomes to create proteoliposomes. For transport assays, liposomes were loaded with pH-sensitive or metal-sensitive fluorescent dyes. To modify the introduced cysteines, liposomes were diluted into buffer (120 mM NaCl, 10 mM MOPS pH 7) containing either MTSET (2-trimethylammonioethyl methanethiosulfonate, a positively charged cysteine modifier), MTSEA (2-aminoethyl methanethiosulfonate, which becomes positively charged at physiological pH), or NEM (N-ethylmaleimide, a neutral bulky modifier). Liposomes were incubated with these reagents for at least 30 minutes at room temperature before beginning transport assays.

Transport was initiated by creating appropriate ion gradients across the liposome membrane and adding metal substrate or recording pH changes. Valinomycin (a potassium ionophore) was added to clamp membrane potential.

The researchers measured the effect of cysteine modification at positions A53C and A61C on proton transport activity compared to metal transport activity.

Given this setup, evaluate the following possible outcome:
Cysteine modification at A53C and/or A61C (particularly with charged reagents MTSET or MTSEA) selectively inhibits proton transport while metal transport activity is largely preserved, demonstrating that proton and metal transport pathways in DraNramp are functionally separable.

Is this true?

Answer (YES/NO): NO